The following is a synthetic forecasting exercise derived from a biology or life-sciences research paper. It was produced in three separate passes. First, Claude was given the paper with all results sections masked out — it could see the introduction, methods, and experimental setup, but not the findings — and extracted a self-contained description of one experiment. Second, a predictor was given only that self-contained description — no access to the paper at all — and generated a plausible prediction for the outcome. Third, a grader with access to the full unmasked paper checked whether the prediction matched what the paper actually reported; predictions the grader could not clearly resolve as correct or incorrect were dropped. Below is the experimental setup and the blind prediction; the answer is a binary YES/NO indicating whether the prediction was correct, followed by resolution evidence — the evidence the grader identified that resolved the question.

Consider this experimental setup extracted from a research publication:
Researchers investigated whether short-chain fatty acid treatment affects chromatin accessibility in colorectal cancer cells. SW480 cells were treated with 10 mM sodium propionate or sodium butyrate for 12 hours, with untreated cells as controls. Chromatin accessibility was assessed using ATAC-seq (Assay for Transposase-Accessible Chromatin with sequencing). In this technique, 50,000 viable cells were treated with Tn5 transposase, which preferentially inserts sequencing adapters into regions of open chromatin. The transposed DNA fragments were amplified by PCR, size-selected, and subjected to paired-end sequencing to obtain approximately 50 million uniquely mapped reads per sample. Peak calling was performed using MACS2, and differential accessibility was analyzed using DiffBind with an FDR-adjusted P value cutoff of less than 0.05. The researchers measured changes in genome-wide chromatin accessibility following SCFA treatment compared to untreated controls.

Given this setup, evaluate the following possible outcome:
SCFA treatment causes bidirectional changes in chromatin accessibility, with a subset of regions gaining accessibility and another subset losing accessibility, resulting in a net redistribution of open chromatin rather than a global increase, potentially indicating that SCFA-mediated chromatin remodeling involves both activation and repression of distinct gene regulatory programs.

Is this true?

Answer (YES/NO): NO